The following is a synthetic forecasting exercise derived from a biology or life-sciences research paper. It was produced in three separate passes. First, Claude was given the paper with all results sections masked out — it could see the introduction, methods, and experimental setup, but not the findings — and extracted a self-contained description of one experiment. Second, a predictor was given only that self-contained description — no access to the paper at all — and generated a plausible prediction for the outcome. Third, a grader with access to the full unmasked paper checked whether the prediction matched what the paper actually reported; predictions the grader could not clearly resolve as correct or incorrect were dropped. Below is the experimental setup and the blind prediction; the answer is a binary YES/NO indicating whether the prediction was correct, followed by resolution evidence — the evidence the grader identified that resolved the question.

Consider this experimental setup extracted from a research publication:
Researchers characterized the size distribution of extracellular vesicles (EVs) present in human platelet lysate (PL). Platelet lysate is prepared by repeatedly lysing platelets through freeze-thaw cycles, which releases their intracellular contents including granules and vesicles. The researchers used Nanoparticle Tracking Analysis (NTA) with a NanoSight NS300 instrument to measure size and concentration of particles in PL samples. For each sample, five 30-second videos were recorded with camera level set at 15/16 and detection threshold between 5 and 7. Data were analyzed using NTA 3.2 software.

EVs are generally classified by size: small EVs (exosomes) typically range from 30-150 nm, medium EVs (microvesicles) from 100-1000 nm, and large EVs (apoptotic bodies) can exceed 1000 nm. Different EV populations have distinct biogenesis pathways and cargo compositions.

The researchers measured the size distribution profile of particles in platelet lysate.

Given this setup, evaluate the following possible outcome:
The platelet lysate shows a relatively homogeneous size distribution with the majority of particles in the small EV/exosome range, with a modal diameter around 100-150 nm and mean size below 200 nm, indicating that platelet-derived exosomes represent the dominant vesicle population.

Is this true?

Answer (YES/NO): YES